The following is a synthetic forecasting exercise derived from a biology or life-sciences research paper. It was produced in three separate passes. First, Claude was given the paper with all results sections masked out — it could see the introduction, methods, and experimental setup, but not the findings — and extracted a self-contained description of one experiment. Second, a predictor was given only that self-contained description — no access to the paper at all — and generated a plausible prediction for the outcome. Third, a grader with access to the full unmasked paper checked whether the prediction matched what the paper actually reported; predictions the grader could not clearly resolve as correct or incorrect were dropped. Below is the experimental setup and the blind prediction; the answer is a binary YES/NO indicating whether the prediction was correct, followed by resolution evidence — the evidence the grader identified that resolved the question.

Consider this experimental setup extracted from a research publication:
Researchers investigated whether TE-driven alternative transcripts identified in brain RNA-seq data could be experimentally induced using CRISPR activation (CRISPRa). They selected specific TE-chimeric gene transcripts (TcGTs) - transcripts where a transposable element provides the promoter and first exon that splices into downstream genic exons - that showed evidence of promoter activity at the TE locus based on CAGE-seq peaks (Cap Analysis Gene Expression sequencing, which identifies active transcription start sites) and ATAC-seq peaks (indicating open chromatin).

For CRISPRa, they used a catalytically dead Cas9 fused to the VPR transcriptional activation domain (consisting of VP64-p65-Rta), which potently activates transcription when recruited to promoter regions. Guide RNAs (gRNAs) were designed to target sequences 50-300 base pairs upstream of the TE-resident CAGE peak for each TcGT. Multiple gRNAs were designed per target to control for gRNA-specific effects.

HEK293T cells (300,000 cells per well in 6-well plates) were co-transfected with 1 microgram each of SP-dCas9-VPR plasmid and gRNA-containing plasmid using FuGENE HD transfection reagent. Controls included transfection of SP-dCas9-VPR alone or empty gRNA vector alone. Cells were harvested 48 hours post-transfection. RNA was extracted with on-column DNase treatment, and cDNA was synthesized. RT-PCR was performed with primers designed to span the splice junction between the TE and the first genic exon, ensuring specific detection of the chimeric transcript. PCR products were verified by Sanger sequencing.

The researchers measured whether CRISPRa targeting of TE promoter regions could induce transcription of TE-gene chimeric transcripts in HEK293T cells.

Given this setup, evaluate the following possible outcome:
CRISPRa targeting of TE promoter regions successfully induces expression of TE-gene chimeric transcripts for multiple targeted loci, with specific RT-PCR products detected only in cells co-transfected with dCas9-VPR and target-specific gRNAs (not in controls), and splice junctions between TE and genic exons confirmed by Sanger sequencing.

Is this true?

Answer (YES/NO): YES